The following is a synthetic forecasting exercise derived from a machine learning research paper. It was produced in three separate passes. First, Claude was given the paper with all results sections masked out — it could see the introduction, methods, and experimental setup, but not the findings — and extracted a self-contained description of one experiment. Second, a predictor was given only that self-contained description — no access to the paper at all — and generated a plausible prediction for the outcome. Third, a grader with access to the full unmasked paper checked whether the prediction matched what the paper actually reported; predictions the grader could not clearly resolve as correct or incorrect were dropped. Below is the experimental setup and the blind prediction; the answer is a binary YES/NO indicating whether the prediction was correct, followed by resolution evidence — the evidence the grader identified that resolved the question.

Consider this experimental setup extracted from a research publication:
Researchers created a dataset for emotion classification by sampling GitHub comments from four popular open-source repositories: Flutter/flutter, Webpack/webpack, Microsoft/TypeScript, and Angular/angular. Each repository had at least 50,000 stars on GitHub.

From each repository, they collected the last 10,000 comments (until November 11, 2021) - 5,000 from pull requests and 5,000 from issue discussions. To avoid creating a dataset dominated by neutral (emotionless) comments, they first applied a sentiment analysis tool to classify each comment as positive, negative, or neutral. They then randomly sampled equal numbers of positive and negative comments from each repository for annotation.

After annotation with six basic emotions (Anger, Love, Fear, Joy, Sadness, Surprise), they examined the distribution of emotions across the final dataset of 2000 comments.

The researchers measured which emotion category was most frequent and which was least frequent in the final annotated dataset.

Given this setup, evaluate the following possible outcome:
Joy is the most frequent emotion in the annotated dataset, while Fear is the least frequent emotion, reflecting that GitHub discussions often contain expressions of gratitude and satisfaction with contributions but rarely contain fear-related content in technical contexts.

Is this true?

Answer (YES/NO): YES